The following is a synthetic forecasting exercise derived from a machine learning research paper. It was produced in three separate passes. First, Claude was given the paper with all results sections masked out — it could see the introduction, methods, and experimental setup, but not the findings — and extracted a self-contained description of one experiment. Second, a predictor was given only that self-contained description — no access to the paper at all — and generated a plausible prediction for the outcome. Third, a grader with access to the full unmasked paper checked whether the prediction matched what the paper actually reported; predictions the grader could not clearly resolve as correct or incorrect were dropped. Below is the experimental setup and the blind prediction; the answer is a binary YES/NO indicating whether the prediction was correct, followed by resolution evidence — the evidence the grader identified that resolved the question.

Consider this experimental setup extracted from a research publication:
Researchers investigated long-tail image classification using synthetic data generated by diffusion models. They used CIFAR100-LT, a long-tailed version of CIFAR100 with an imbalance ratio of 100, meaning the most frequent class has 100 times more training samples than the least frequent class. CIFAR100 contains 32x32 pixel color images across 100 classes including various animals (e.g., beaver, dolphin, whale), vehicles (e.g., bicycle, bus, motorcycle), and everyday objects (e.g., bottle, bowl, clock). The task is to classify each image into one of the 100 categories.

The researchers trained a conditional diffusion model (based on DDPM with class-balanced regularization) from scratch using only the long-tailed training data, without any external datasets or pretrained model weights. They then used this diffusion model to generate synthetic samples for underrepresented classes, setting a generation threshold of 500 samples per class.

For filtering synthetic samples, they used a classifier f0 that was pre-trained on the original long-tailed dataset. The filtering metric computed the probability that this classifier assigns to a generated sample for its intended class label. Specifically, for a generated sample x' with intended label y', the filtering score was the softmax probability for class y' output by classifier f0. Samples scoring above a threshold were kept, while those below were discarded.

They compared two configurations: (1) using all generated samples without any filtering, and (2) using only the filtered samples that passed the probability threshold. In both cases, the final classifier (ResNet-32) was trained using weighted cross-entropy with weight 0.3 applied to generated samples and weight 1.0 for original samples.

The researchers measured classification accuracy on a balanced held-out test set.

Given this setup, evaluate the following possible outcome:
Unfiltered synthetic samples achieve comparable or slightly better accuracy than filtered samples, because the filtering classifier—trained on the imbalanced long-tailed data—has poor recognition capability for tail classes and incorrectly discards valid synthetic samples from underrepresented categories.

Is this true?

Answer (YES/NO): NO